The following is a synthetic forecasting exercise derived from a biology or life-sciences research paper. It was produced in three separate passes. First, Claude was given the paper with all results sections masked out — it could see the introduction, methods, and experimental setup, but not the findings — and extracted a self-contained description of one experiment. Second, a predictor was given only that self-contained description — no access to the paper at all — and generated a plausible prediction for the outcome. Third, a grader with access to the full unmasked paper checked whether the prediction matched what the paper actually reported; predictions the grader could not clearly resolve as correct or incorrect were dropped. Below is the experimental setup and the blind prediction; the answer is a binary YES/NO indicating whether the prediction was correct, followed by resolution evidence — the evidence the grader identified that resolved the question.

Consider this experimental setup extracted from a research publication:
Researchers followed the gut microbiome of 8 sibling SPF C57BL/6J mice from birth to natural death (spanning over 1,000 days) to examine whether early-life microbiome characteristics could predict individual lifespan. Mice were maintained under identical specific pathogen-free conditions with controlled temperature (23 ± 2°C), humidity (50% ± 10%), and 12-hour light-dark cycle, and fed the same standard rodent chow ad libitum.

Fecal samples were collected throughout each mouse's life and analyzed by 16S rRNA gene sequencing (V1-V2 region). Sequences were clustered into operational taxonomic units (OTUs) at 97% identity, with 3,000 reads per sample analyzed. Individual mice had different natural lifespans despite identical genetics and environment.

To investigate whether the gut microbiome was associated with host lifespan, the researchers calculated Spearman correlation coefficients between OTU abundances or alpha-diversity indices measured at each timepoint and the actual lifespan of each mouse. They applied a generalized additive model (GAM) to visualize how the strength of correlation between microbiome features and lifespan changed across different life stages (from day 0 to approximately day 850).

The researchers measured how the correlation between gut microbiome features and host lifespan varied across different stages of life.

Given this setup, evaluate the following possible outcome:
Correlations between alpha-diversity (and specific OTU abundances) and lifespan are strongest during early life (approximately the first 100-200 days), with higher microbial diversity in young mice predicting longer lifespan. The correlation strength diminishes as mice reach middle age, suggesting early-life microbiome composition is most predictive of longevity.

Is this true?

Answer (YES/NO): NO